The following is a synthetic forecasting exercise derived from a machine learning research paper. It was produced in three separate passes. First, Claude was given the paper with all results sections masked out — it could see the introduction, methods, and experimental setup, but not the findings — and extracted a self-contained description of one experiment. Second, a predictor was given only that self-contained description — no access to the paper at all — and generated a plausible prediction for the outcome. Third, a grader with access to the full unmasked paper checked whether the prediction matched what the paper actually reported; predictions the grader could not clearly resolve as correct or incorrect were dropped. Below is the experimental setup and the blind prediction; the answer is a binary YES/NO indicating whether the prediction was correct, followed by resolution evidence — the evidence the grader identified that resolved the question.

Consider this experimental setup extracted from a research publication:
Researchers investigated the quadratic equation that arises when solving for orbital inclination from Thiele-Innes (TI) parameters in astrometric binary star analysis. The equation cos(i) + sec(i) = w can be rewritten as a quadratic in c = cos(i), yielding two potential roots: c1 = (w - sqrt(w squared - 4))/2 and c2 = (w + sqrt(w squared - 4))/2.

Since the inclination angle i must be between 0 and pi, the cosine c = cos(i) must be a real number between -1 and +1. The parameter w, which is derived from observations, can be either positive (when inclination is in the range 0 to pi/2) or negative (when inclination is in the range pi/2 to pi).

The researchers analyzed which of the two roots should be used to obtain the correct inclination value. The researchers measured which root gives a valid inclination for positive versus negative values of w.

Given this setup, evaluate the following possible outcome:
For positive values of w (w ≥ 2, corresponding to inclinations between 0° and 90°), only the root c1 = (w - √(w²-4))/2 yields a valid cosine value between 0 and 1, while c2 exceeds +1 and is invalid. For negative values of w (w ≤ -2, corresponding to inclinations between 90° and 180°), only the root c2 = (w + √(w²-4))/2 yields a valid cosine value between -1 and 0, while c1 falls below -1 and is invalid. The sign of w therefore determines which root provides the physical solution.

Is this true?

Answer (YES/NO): YES